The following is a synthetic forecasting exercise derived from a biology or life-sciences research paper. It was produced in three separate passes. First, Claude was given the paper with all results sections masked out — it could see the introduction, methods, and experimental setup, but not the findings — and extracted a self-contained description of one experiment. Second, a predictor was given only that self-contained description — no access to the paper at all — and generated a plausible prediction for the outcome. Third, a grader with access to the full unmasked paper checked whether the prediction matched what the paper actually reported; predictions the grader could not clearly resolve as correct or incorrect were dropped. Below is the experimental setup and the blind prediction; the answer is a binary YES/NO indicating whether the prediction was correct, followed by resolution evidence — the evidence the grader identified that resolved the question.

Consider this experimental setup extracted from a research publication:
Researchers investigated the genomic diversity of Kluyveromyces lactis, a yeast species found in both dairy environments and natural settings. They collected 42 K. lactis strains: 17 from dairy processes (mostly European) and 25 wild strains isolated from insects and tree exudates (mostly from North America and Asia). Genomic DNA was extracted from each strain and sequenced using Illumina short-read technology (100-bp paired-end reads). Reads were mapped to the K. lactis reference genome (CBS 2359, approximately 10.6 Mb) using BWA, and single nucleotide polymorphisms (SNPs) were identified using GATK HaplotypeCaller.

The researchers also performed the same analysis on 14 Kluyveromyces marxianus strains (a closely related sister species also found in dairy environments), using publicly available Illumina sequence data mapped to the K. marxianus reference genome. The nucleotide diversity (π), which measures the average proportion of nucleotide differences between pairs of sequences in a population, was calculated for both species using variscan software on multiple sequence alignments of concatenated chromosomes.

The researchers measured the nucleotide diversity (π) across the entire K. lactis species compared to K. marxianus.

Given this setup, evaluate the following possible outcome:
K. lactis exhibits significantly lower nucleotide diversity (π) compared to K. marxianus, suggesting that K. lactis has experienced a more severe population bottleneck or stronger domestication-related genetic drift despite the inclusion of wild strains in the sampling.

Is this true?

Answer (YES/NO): NO